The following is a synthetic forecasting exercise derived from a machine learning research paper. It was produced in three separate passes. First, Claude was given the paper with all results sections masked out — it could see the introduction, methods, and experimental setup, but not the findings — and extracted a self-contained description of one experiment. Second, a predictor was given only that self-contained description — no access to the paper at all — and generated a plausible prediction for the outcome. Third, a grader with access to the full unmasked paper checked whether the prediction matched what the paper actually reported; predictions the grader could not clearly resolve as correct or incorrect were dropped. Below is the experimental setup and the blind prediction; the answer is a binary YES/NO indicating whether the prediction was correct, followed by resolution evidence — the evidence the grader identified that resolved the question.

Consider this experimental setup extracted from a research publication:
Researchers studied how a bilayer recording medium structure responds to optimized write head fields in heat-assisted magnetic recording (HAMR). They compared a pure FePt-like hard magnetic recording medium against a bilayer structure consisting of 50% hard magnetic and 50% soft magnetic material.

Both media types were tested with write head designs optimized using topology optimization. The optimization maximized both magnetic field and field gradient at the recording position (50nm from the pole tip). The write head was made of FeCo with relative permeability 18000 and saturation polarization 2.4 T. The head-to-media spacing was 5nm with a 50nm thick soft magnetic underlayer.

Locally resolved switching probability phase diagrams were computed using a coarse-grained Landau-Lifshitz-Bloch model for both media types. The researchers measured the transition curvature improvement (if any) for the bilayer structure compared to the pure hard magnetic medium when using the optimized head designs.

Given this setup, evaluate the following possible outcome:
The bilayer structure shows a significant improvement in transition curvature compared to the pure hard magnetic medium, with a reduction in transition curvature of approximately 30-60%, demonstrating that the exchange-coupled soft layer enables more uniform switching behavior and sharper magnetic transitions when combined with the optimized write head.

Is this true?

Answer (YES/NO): NO